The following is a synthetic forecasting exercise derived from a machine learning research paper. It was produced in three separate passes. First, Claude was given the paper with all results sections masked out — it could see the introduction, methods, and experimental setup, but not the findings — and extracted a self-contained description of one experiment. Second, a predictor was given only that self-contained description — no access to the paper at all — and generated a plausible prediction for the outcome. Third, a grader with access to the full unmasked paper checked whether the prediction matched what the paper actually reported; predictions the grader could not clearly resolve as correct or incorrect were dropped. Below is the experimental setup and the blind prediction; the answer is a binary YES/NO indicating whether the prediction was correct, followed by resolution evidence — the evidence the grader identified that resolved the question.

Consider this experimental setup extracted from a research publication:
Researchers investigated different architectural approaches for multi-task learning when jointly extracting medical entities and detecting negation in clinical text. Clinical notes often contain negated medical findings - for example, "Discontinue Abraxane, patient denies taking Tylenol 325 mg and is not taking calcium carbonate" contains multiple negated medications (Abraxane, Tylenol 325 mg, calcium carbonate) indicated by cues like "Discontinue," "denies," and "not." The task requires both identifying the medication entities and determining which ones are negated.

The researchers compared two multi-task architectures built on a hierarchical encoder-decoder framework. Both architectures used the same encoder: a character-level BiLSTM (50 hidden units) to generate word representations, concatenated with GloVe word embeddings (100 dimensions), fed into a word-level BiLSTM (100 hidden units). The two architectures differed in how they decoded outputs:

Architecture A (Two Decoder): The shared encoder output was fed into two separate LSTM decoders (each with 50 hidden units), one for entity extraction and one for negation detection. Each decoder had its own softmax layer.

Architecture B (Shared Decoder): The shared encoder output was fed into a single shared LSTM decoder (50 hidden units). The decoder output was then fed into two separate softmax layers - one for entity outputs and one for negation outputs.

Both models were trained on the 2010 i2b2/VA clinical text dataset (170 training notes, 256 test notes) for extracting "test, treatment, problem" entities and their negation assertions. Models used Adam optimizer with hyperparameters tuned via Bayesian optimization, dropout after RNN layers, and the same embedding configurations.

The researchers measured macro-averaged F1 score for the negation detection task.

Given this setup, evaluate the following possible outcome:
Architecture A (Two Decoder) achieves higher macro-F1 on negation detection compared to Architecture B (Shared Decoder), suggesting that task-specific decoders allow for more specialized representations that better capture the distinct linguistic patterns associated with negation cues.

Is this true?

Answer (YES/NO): YES